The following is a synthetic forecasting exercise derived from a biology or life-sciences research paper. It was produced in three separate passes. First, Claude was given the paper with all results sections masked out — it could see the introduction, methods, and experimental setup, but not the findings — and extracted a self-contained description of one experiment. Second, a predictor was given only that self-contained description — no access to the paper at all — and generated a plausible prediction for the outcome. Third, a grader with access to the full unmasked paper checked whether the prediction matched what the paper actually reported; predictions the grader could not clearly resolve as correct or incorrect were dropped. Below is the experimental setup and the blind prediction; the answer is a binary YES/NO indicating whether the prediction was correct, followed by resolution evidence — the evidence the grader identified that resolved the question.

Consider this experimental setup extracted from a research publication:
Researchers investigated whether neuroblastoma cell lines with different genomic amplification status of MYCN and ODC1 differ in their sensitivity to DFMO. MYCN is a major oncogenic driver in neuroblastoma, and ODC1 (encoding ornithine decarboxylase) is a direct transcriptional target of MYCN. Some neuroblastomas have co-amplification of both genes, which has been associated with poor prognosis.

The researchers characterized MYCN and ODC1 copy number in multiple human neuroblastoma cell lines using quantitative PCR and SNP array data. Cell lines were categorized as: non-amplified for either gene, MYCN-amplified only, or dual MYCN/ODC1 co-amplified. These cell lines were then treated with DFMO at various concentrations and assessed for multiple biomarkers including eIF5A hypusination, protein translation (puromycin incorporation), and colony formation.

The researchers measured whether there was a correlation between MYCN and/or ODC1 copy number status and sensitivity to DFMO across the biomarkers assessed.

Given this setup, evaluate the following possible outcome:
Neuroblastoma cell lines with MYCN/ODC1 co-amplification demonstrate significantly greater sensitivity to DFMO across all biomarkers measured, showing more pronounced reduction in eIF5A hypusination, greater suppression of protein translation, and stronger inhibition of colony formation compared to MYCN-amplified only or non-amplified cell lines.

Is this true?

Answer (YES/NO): NO